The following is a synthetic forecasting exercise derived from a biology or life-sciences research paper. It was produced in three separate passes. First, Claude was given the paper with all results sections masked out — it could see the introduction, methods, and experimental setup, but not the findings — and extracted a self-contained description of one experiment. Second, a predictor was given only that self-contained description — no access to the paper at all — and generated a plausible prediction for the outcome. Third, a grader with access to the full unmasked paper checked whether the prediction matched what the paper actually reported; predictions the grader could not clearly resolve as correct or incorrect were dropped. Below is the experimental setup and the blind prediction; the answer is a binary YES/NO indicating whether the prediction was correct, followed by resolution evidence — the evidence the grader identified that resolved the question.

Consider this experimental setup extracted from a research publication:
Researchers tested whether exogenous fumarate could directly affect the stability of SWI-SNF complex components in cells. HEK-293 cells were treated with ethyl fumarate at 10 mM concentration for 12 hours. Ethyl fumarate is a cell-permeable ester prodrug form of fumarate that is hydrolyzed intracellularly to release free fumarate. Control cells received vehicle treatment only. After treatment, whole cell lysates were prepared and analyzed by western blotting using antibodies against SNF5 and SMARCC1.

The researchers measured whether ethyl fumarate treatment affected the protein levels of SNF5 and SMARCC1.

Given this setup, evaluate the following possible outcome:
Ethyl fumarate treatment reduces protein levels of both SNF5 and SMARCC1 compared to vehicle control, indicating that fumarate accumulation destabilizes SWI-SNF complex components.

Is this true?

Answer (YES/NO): NO